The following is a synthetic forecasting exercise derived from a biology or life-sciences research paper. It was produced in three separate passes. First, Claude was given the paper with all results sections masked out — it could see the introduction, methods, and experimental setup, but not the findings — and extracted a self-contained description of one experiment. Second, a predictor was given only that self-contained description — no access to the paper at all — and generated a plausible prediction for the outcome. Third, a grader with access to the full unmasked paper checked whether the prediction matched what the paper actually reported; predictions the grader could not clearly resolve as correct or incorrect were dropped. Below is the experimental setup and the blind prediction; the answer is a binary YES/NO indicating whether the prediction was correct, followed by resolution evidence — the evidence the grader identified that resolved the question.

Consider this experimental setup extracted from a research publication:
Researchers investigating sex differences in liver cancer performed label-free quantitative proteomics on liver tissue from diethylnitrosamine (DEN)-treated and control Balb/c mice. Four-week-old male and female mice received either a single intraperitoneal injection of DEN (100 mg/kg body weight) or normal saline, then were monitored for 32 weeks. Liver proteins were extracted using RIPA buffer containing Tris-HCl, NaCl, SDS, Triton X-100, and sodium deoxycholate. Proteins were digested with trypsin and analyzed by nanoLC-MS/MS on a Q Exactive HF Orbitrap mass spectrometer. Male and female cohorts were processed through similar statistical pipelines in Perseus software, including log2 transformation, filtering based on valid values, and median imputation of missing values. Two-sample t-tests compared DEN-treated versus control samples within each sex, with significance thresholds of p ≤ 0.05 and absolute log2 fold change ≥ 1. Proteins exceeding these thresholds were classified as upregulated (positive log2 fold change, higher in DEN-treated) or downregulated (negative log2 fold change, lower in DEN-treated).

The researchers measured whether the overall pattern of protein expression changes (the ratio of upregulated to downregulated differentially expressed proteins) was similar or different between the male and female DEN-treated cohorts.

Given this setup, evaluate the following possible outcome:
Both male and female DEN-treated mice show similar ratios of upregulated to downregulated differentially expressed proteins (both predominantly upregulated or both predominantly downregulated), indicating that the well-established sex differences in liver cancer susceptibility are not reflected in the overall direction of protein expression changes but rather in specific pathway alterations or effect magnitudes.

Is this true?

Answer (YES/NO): NO